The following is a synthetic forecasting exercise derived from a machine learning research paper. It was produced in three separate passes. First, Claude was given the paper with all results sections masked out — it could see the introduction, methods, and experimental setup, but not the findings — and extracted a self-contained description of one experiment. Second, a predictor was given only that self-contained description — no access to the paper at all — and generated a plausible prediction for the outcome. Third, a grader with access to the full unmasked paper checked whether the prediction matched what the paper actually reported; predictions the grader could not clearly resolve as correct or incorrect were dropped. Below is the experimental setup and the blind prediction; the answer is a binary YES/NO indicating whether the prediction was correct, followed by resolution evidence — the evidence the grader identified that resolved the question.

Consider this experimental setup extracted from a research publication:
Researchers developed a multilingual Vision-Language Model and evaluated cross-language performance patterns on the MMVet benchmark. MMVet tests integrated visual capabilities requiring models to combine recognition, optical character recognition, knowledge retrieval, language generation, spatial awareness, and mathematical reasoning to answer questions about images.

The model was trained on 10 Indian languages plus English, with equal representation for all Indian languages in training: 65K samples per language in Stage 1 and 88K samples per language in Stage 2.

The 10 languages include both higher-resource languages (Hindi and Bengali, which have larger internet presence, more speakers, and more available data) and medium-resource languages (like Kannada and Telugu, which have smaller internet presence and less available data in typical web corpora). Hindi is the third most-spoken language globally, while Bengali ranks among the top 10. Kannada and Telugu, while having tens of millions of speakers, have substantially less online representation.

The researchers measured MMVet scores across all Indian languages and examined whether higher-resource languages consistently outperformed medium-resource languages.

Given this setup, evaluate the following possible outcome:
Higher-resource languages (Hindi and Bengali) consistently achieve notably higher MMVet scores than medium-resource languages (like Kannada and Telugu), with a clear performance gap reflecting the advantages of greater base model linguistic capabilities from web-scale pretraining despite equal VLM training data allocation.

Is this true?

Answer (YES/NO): NO